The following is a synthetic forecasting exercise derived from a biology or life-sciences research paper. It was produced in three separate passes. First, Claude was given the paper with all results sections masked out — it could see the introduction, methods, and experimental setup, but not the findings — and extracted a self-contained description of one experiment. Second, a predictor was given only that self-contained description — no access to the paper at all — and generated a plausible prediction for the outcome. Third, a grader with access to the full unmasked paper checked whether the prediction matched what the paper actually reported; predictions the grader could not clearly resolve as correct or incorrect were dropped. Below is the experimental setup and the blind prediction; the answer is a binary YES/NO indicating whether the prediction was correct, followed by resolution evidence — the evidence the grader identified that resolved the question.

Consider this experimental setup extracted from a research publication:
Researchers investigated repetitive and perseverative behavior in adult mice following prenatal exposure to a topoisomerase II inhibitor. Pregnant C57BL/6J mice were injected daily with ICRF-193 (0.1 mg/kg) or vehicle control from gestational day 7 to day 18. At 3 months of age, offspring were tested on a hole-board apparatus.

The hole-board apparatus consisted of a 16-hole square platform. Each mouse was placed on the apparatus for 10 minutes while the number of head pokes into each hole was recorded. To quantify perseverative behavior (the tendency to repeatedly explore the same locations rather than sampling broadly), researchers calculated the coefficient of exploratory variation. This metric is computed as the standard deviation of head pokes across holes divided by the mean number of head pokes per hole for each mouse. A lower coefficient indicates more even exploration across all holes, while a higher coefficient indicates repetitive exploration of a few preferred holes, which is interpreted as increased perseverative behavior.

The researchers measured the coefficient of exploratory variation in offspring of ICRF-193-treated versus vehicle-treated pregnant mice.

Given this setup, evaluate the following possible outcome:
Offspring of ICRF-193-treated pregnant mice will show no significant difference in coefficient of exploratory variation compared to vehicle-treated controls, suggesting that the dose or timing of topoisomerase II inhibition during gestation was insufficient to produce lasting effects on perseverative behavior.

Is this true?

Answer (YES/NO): NO